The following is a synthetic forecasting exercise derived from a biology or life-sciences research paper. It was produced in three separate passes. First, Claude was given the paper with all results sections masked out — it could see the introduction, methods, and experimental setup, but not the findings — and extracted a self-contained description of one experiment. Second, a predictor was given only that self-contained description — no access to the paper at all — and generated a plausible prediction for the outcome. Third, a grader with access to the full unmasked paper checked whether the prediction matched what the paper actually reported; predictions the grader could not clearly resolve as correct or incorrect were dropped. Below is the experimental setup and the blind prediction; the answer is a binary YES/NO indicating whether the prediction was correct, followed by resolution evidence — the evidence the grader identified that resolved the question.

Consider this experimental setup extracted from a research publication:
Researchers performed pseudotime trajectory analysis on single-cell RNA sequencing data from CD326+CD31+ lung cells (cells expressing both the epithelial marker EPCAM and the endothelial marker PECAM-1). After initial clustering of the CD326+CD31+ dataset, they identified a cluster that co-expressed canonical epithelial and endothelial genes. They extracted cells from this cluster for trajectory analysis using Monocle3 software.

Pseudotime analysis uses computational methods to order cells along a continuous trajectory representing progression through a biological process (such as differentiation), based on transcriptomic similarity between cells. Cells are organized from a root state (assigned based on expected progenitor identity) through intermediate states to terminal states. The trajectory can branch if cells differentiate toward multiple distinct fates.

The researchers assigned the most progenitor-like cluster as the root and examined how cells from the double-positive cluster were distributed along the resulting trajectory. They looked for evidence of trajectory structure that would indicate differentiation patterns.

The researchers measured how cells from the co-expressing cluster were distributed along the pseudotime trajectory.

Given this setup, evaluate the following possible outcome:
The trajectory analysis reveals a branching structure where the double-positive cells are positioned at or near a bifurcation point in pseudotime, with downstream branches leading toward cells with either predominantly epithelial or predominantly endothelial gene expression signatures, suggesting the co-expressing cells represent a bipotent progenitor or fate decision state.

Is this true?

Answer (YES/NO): YES